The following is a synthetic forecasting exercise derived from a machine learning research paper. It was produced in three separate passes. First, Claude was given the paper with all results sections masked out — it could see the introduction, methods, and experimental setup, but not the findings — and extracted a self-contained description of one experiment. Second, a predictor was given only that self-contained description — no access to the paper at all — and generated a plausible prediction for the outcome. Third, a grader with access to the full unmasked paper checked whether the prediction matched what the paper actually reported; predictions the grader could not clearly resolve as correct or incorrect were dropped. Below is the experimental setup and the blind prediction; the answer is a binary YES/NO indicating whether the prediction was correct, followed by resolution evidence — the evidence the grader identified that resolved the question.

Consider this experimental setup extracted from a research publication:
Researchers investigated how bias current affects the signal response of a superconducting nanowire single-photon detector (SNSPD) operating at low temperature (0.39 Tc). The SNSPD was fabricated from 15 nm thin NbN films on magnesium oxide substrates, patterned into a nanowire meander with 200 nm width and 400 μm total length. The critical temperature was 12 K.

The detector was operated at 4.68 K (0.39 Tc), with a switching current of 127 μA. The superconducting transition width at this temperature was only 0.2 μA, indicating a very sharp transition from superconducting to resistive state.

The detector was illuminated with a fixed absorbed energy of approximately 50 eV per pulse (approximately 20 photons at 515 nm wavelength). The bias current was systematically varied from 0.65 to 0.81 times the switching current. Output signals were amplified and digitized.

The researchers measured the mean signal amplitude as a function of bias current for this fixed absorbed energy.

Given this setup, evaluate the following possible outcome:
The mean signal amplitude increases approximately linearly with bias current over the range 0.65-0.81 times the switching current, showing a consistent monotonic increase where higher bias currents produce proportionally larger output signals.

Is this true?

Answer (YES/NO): YES